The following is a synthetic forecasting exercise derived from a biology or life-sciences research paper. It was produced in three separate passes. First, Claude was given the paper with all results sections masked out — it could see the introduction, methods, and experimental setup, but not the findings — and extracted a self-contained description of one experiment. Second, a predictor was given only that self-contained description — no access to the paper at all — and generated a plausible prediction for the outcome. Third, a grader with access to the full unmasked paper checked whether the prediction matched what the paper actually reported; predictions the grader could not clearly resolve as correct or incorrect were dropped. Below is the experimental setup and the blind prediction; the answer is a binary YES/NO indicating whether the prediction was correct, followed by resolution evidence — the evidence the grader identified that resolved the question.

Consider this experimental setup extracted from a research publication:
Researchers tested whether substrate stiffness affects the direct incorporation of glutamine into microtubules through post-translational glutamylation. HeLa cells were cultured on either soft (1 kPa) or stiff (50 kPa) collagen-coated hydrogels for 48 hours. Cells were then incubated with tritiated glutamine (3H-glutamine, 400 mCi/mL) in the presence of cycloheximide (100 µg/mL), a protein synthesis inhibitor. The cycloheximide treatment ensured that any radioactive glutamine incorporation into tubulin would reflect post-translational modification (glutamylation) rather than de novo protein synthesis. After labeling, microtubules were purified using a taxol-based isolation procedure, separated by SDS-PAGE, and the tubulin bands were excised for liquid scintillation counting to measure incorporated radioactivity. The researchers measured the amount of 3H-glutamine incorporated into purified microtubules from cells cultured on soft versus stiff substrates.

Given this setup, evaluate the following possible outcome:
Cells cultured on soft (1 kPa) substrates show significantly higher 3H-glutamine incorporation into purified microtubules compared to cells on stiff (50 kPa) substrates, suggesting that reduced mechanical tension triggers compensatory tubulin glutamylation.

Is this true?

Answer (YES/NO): NO